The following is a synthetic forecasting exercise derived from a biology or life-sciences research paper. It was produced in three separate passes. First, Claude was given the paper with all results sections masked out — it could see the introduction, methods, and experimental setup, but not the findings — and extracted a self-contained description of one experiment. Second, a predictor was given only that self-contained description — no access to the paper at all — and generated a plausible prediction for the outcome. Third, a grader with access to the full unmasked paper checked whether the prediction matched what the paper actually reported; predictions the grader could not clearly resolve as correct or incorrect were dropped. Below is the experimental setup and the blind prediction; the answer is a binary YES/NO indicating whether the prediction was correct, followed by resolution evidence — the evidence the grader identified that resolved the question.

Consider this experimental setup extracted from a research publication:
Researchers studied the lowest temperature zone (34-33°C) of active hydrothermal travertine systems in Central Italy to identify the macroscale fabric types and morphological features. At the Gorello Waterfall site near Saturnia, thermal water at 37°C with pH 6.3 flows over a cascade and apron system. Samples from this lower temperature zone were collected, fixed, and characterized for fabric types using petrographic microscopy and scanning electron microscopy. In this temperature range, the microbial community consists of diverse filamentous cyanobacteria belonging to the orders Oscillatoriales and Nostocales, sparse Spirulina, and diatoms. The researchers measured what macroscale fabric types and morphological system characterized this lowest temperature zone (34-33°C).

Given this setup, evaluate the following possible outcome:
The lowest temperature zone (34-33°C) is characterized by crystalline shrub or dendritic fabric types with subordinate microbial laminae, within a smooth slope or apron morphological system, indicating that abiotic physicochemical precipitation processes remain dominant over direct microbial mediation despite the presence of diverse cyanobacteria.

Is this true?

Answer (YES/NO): NO